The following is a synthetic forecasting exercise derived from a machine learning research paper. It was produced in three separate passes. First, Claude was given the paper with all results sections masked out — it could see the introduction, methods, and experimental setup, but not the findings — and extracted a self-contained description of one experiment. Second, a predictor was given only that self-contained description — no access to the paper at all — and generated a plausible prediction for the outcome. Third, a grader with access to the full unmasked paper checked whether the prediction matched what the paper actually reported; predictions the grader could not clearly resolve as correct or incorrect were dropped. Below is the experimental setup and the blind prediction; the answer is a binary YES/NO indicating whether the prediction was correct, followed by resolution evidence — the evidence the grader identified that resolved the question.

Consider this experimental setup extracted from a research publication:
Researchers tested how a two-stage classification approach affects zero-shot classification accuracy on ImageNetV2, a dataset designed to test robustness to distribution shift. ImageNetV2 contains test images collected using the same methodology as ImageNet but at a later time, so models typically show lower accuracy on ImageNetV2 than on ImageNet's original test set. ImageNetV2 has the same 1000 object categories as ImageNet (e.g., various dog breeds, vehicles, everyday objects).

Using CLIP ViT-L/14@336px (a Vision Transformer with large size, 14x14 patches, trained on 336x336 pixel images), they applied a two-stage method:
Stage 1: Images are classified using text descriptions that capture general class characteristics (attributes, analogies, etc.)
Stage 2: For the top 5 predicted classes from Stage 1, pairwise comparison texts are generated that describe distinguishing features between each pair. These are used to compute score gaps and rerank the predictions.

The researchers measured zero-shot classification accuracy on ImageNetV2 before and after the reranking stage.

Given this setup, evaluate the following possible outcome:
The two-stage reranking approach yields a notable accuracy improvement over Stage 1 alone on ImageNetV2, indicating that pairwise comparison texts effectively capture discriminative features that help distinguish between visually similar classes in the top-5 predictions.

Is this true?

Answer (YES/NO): NO